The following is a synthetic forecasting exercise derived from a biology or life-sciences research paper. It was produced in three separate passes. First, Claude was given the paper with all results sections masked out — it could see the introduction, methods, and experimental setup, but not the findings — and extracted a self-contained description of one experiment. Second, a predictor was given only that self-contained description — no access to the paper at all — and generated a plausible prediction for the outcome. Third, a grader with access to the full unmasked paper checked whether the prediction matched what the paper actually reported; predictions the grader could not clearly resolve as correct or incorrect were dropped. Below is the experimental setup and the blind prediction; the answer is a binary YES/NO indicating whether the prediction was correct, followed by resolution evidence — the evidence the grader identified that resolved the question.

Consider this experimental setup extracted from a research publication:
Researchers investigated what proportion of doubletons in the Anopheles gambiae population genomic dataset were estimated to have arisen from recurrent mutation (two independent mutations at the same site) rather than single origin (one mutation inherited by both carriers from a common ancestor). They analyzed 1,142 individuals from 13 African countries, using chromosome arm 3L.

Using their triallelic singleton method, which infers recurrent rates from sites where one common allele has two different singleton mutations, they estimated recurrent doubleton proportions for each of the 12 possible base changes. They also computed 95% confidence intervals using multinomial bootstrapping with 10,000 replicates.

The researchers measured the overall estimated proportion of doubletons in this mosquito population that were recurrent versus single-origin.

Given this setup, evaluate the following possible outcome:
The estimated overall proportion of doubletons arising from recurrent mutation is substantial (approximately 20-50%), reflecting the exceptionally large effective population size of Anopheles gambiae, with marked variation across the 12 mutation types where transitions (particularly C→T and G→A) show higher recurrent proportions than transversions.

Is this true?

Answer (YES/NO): NO